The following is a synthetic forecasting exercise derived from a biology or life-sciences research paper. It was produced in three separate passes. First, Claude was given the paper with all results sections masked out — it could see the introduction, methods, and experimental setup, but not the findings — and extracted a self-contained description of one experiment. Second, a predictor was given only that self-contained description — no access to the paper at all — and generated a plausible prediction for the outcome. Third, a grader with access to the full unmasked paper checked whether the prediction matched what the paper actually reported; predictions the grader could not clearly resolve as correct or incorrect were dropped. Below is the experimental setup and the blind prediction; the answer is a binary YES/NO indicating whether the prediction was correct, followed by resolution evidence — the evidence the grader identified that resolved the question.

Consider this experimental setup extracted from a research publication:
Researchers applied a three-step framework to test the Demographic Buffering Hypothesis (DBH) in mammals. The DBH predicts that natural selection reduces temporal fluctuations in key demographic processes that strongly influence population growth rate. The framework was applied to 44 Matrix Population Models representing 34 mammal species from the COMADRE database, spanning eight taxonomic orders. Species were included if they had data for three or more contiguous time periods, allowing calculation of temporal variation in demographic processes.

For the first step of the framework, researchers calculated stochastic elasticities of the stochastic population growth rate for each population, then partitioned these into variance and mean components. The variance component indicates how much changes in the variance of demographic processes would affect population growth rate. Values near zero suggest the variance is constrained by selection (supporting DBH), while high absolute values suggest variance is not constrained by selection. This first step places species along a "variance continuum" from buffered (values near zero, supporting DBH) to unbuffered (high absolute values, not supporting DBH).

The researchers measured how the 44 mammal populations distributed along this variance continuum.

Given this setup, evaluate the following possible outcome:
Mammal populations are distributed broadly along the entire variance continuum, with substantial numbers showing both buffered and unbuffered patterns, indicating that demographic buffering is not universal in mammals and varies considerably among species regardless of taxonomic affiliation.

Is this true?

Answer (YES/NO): NO